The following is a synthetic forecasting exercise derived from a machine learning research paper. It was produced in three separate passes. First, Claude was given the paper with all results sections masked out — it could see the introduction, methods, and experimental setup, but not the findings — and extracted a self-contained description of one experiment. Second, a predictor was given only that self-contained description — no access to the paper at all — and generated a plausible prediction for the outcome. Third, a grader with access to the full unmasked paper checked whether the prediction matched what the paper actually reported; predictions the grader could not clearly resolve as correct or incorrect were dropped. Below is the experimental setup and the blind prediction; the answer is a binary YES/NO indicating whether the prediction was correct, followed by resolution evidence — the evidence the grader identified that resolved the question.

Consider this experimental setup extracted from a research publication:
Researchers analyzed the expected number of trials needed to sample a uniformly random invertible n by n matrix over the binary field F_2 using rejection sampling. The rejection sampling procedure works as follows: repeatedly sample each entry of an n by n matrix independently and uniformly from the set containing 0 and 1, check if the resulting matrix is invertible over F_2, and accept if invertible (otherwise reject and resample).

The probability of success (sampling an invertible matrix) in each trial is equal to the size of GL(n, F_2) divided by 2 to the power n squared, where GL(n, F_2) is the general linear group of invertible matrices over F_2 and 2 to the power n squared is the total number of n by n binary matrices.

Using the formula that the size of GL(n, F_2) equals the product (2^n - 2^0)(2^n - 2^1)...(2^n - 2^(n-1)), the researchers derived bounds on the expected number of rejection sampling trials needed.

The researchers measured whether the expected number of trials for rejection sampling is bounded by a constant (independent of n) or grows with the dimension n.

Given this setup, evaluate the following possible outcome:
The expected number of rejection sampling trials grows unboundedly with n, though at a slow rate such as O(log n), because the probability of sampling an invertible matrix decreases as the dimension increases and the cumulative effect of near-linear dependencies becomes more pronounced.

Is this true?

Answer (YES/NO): NO